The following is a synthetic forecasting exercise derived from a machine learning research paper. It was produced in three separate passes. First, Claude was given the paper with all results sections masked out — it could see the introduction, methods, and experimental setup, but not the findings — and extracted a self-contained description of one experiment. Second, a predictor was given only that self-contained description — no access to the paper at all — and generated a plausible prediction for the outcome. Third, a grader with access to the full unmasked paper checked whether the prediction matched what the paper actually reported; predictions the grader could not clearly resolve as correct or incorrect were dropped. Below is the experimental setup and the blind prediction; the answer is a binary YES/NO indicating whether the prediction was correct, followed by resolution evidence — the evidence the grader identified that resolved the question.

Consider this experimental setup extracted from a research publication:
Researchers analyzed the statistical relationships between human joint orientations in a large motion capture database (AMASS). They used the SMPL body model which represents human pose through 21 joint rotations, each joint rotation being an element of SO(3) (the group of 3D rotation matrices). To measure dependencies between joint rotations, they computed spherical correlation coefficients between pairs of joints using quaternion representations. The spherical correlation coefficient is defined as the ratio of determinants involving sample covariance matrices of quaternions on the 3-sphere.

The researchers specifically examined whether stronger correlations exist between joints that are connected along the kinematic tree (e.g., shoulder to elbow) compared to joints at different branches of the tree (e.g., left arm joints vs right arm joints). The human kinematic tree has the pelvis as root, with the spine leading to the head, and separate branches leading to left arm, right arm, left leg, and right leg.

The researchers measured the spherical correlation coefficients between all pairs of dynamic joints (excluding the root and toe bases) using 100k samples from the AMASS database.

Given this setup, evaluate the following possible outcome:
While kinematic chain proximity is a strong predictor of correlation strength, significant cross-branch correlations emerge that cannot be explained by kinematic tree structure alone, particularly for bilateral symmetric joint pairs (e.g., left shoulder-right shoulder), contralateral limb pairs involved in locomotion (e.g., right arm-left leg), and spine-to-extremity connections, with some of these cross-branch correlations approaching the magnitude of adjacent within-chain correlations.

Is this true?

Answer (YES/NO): NO